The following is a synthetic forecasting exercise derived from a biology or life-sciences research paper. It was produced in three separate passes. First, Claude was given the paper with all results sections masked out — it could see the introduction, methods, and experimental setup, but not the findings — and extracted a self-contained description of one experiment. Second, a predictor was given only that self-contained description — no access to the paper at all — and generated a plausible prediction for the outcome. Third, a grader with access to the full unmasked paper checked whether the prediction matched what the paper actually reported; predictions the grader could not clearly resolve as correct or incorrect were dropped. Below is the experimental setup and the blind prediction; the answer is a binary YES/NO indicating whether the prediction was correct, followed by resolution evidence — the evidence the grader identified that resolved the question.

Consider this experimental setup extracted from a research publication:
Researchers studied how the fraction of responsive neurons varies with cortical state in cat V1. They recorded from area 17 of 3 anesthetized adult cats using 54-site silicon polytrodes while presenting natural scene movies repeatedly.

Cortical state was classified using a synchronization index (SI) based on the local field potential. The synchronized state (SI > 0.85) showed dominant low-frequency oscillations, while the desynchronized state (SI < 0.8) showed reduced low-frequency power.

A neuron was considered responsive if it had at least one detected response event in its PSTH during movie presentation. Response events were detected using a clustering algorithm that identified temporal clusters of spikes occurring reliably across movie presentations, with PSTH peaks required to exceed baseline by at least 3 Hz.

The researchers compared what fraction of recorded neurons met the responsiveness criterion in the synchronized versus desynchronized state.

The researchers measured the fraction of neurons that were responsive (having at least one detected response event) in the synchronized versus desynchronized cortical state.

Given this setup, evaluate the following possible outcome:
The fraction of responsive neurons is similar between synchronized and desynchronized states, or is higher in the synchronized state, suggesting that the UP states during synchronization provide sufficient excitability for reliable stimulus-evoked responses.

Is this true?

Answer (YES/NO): YES